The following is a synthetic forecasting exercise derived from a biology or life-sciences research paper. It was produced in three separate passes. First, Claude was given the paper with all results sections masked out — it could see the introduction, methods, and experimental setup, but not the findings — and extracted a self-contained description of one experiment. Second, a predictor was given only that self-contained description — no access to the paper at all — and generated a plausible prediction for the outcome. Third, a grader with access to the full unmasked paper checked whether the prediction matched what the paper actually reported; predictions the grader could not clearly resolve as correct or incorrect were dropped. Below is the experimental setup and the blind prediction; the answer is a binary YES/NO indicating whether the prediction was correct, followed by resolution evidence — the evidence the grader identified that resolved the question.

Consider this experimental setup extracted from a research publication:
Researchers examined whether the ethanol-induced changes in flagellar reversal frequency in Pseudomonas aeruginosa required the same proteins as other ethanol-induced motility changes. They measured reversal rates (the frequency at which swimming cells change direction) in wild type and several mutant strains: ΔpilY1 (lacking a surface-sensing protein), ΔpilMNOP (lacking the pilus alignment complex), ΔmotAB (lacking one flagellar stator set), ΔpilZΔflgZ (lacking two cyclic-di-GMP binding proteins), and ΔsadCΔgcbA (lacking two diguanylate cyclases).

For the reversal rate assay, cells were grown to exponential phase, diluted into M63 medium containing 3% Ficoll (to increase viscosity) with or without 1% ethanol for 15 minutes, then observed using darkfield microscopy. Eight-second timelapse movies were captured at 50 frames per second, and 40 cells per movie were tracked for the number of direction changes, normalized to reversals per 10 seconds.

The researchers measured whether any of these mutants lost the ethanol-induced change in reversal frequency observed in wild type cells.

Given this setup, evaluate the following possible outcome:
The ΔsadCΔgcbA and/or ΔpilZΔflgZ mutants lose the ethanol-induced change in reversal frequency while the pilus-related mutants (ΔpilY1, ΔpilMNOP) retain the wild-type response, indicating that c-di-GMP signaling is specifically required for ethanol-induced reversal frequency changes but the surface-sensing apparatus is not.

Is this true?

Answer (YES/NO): NO